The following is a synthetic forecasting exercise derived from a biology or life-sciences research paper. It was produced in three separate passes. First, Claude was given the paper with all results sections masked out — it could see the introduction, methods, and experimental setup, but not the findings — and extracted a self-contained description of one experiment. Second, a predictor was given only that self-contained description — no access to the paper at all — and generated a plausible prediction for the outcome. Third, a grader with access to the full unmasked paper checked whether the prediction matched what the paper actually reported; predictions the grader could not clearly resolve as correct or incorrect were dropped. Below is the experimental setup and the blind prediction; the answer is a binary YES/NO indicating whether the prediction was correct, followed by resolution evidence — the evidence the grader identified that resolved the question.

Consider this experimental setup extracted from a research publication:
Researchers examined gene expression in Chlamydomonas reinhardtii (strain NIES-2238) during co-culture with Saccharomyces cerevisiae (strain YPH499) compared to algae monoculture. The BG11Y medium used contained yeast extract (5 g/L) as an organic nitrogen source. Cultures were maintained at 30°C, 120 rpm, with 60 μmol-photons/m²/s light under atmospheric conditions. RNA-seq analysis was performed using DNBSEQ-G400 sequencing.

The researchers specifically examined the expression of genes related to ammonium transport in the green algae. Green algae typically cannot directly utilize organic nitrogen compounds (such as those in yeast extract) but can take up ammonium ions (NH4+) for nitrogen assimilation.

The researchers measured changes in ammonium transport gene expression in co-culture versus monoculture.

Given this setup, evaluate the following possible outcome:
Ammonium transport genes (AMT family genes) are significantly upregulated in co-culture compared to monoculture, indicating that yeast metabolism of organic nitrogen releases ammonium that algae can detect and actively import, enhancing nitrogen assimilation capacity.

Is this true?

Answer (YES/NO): YES